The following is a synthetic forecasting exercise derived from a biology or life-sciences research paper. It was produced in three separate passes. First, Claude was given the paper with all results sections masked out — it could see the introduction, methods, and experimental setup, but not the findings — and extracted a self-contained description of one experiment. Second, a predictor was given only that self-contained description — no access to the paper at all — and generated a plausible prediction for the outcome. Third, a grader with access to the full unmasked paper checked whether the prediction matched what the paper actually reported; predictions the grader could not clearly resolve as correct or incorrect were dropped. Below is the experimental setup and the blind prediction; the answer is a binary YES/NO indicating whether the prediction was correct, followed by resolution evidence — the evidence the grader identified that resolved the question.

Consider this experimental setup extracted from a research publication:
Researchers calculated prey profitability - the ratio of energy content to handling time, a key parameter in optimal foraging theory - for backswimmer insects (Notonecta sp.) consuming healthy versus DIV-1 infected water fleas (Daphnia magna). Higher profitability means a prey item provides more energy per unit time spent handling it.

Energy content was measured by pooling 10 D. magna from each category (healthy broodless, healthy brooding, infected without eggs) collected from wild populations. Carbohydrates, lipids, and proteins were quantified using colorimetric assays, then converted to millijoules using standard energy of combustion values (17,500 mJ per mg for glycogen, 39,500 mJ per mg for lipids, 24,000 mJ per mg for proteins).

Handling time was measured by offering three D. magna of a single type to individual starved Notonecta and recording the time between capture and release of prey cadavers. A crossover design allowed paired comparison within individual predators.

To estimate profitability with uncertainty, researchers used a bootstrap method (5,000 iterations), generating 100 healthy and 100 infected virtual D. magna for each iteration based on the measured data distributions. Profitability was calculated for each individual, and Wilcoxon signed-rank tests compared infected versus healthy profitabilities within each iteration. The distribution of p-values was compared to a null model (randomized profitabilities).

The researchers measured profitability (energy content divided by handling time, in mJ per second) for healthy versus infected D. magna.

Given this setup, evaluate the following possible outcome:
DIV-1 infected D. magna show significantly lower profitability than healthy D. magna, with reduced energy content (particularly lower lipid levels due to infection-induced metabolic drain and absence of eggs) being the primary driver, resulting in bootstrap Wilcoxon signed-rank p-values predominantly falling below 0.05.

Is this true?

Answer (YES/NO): NO